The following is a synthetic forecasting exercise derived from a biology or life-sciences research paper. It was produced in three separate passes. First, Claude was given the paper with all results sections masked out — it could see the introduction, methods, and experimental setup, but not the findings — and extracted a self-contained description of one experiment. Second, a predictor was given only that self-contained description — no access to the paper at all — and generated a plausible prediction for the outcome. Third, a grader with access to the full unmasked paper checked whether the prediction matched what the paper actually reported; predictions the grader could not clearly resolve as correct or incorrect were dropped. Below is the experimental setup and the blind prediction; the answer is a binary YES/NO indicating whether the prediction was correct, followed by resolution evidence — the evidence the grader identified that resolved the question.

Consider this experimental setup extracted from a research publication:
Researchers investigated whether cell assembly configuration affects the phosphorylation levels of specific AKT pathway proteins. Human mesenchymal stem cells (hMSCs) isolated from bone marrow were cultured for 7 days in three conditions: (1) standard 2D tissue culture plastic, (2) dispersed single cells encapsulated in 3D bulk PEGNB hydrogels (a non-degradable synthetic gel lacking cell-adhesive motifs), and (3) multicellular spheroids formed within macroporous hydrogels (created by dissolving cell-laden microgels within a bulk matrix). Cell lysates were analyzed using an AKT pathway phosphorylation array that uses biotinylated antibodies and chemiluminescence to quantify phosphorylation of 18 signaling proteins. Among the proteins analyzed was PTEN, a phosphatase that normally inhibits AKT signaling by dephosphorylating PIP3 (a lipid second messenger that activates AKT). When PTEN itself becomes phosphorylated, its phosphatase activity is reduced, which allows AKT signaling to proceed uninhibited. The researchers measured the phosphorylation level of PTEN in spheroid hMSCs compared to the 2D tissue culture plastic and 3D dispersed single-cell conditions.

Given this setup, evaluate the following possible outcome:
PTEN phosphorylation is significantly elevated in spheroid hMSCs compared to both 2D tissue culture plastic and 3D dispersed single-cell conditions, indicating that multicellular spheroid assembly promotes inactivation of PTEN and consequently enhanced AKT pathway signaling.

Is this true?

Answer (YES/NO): NO